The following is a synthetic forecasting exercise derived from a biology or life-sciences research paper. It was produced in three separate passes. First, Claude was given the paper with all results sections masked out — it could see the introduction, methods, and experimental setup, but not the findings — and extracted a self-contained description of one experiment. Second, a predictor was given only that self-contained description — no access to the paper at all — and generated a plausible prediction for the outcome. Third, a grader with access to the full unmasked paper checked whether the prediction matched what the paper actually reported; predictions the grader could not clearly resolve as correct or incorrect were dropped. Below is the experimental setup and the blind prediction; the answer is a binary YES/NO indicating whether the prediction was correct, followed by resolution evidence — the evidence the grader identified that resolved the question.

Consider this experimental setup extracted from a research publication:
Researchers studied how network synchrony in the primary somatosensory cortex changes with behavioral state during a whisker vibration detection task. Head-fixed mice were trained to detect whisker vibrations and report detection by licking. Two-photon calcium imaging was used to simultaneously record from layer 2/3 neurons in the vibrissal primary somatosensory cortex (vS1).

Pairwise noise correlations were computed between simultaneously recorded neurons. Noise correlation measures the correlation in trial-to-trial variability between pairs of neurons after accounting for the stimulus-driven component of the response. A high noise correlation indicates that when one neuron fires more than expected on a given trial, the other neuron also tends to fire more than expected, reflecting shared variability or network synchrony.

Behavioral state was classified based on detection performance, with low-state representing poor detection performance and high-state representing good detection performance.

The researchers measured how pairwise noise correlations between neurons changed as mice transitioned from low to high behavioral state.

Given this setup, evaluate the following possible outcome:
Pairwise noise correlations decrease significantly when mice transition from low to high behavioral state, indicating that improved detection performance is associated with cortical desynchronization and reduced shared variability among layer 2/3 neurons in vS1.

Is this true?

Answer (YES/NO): YES